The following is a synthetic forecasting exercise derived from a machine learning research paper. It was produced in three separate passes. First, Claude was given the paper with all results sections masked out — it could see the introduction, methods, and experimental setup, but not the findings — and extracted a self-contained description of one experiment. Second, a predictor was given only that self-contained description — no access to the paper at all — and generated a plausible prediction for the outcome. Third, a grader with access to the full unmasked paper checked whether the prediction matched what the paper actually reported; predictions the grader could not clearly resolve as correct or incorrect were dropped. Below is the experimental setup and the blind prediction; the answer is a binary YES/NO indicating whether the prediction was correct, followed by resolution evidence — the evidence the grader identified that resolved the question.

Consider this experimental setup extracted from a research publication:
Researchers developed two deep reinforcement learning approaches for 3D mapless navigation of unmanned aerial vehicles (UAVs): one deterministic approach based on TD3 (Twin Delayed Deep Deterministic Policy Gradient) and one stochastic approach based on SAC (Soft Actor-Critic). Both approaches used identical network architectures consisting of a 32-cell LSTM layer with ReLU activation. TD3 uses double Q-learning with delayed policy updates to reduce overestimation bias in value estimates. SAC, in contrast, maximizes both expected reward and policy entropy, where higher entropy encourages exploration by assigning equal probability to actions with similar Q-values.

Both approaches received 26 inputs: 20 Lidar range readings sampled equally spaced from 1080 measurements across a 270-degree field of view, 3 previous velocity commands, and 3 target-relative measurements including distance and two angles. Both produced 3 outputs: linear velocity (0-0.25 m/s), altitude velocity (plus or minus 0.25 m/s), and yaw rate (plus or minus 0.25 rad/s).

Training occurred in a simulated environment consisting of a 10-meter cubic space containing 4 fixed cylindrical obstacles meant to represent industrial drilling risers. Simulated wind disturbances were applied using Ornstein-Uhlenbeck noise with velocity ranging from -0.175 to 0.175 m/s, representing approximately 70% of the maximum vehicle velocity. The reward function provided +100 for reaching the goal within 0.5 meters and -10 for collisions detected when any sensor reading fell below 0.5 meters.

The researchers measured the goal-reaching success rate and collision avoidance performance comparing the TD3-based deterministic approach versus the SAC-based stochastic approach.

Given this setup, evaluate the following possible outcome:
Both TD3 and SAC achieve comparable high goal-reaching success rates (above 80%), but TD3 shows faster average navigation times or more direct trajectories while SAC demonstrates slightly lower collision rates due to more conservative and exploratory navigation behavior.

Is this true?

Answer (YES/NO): NO